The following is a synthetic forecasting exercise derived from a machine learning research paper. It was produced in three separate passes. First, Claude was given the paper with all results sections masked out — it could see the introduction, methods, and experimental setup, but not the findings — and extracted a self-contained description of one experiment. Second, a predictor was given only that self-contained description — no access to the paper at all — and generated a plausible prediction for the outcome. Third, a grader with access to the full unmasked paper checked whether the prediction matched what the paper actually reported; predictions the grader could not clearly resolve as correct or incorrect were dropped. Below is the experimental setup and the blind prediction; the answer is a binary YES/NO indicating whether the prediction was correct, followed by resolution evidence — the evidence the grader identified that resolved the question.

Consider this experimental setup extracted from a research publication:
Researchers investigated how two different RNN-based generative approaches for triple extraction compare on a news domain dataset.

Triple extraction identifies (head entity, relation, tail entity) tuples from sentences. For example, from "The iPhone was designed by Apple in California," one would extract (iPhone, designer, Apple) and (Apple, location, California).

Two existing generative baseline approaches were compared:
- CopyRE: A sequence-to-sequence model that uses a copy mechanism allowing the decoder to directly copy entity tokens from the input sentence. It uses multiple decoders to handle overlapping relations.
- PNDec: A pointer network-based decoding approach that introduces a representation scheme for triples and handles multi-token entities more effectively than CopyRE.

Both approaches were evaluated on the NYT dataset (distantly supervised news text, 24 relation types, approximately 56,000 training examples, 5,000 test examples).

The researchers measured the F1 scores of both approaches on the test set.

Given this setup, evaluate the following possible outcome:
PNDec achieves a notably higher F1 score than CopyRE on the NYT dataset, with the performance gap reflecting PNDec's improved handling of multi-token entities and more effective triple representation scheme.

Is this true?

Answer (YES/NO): YES